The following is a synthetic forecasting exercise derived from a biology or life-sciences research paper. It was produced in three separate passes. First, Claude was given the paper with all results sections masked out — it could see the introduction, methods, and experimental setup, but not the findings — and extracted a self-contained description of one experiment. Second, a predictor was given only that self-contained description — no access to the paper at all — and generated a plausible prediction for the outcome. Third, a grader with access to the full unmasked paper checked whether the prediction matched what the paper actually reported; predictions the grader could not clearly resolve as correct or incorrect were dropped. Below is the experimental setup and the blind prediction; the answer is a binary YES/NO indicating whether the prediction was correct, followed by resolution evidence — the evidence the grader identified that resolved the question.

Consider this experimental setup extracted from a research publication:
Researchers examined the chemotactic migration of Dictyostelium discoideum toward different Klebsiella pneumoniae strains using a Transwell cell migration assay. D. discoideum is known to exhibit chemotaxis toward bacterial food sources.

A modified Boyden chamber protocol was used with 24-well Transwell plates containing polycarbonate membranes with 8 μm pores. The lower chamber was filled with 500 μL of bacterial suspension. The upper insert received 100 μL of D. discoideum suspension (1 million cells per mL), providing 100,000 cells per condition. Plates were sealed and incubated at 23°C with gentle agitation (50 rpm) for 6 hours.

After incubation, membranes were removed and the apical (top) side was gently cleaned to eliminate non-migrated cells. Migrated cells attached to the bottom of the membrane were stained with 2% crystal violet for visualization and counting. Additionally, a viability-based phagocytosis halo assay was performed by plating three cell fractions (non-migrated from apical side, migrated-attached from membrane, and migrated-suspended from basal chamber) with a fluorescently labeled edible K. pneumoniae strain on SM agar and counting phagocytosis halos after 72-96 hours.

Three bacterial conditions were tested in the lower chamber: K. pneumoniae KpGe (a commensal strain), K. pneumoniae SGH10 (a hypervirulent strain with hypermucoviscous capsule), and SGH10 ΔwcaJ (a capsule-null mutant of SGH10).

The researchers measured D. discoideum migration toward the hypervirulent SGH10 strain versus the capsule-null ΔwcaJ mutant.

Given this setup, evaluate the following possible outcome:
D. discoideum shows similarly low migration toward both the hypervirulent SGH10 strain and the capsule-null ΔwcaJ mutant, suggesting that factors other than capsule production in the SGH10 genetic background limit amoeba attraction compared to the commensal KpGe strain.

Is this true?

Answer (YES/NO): YES